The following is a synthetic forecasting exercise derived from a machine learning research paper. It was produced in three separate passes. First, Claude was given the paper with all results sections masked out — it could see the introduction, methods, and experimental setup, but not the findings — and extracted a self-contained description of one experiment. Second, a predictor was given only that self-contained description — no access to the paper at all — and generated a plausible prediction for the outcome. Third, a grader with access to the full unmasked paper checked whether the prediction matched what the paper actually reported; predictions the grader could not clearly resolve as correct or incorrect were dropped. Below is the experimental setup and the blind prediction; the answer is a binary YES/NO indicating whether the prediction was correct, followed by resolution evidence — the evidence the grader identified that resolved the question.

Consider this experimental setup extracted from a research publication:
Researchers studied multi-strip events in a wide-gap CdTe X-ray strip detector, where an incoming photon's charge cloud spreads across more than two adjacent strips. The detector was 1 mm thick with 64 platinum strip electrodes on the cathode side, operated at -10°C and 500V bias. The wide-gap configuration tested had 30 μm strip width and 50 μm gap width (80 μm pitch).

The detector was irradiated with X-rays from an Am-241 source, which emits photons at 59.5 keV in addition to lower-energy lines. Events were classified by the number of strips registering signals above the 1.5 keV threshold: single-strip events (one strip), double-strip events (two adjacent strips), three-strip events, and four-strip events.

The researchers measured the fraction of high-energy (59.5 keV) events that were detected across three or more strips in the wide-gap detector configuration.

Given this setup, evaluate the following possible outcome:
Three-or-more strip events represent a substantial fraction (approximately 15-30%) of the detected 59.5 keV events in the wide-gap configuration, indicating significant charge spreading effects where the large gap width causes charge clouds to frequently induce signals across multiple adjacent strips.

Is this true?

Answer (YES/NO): NO